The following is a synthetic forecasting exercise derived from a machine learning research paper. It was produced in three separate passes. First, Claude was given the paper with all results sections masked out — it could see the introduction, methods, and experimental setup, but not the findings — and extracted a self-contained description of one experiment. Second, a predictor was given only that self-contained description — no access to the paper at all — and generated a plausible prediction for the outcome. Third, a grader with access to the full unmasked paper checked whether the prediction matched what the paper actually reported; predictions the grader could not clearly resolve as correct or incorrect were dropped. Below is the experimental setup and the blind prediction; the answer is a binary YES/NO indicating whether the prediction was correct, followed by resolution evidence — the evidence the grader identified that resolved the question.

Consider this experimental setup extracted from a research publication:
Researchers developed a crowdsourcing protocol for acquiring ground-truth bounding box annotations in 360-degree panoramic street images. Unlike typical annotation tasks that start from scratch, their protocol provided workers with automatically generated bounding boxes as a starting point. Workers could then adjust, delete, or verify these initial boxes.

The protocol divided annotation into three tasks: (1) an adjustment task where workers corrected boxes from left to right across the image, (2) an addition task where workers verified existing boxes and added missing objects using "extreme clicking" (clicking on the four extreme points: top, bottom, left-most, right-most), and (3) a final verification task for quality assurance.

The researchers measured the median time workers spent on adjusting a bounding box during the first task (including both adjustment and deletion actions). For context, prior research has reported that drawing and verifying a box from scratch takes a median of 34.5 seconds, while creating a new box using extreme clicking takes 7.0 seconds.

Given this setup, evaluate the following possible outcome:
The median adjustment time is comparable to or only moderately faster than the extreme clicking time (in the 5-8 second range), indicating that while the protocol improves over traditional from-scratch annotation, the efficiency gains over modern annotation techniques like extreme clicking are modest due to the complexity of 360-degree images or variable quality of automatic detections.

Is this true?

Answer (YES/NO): NO